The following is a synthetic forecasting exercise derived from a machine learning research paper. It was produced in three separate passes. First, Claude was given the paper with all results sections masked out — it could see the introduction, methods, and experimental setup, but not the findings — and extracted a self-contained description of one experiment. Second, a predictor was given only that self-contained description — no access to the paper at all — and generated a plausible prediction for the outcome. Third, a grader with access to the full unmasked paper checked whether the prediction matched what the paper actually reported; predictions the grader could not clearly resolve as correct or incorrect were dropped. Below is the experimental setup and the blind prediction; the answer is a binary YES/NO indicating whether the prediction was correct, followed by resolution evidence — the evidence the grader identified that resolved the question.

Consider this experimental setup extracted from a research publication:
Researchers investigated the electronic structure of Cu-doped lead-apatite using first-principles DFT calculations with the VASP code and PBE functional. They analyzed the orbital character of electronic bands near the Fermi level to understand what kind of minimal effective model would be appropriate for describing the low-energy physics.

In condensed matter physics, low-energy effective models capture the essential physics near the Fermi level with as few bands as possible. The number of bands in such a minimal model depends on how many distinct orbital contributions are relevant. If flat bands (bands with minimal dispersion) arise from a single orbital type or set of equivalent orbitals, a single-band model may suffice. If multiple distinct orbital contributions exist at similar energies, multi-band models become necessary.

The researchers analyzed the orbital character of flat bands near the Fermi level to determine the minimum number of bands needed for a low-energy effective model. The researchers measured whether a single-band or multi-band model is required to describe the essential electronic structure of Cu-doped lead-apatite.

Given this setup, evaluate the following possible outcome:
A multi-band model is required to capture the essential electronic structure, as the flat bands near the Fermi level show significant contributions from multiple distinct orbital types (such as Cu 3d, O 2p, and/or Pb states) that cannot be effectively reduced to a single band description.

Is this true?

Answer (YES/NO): YES